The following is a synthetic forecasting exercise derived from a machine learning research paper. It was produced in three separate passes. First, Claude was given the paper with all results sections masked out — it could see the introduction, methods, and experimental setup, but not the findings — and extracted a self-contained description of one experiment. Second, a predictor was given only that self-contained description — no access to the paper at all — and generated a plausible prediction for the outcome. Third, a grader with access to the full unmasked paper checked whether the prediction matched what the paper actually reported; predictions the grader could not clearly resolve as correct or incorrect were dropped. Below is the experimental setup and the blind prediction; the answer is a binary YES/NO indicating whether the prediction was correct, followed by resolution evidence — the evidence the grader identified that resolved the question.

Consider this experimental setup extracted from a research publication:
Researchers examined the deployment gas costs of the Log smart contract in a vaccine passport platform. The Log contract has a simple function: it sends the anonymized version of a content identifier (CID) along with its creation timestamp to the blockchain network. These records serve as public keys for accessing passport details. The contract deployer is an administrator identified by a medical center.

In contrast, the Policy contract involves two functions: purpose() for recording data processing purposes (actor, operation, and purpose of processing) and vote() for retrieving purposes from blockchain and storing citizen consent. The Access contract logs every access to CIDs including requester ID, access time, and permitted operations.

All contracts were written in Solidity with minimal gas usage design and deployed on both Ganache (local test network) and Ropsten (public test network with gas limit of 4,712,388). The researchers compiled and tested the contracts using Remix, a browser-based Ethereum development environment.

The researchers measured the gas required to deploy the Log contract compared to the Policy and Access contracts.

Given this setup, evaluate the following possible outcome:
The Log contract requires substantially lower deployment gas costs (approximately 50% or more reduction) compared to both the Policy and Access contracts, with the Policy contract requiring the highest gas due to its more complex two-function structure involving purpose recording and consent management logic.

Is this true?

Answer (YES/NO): NO